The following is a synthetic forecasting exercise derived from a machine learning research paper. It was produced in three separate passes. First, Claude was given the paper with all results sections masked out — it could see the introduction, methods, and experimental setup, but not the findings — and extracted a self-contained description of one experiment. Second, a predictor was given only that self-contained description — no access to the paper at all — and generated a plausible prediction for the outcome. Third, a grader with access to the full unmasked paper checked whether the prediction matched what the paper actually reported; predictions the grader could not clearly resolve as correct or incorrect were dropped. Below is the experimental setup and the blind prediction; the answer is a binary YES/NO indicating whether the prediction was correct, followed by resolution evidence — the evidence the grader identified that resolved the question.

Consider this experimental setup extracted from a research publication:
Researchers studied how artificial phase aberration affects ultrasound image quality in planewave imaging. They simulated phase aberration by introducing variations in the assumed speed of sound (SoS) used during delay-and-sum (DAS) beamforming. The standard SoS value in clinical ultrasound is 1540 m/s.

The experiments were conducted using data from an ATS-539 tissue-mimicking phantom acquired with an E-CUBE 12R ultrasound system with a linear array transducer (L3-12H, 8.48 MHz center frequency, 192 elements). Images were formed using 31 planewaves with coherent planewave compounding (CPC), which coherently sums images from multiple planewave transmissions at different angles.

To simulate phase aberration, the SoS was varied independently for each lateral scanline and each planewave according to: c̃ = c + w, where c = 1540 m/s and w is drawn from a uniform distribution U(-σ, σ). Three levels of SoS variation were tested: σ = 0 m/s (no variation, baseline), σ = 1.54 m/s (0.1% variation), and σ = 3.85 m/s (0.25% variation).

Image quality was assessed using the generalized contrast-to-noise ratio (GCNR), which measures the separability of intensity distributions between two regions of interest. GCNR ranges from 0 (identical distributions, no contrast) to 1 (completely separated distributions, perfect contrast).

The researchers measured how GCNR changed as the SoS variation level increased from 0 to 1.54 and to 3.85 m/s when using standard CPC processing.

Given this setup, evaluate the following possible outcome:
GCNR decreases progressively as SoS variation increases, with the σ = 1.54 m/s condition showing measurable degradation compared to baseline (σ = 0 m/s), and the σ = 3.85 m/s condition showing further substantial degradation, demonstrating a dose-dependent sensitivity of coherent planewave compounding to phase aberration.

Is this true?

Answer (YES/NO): YES